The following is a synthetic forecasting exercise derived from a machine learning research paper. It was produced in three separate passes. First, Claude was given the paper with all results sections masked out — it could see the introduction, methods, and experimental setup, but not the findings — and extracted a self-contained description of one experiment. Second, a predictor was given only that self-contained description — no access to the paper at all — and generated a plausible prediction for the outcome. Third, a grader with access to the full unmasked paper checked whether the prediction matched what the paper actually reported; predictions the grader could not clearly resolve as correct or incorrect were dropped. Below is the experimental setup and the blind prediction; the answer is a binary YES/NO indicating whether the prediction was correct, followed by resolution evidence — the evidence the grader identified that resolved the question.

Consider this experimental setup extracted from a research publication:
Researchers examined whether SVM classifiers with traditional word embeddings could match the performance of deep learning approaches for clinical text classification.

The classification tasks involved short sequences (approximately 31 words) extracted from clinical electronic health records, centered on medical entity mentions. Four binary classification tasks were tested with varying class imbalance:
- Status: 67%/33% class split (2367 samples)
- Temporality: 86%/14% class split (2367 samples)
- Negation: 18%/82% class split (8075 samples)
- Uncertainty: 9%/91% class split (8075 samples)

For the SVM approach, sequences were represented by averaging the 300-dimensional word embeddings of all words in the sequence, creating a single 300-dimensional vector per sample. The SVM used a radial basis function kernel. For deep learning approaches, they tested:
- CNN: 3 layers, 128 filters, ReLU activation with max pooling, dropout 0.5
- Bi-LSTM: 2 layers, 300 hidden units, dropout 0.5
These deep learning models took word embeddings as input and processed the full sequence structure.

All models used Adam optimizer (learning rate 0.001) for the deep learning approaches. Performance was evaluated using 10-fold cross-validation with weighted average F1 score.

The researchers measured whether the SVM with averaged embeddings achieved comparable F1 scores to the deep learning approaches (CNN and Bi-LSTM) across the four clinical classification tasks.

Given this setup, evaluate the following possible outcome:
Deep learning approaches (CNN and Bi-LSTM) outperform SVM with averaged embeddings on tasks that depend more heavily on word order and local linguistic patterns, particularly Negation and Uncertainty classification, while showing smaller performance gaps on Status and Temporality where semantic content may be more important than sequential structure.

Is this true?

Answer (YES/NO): NO